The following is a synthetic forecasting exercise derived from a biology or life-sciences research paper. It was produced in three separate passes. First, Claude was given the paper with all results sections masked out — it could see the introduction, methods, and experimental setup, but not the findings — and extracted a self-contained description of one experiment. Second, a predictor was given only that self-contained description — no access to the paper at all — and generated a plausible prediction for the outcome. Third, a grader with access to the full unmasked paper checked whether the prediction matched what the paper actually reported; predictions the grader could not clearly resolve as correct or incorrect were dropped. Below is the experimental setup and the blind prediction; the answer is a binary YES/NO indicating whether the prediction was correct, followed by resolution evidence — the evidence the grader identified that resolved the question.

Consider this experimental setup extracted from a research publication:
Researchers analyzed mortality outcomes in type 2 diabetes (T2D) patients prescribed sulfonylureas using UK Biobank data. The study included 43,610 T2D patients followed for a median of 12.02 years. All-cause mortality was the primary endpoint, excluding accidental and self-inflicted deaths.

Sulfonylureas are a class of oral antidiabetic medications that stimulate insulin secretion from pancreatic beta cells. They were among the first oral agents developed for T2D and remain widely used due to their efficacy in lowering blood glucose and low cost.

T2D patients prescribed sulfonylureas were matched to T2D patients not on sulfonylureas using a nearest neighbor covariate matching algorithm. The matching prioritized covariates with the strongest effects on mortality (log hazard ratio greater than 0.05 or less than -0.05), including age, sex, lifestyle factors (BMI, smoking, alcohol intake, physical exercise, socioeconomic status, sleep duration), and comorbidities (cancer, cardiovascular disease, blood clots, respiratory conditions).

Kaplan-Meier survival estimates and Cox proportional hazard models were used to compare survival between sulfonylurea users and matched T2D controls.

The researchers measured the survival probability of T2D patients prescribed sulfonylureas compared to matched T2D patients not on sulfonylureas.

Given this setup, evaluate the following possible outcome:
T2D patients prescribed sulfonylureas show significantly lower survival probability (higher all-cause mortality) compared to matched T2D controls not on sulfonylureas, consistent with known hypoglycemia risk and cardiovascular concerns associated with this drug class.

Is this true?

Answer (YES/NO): YES